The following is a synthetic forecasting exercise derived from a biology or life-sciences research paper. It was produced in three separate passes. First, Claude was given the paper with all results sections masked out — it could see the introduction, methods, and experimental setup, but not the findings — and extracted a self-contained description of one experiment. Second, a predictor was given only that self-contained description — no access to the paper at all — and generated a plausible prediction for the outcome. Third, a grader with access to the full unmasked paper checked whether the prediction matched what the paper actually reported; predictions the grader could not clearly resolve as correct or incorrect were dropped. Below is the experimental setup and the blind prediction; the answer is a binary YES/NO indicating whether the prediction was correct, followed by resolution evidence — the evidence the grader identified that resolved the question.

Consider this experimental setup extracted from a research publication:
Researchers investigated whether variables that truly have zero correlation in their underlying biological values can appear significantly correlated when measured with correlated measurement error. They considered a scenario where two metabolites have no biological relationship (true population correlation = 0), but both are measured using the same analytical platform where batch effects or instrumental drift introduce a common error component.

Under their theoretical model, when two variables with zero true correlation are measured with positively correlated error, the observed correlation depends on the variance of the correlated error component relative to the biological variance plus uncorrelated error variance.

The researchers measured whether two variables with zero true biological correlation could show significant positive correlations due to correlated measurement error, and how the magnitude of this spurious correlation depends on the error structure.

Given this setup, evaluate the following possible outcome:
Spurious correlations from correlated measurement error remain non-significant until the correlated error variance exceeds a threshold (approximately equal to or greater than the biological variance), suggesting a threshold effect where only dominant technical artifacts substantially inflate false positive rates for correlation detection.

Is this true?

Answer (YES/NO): NO